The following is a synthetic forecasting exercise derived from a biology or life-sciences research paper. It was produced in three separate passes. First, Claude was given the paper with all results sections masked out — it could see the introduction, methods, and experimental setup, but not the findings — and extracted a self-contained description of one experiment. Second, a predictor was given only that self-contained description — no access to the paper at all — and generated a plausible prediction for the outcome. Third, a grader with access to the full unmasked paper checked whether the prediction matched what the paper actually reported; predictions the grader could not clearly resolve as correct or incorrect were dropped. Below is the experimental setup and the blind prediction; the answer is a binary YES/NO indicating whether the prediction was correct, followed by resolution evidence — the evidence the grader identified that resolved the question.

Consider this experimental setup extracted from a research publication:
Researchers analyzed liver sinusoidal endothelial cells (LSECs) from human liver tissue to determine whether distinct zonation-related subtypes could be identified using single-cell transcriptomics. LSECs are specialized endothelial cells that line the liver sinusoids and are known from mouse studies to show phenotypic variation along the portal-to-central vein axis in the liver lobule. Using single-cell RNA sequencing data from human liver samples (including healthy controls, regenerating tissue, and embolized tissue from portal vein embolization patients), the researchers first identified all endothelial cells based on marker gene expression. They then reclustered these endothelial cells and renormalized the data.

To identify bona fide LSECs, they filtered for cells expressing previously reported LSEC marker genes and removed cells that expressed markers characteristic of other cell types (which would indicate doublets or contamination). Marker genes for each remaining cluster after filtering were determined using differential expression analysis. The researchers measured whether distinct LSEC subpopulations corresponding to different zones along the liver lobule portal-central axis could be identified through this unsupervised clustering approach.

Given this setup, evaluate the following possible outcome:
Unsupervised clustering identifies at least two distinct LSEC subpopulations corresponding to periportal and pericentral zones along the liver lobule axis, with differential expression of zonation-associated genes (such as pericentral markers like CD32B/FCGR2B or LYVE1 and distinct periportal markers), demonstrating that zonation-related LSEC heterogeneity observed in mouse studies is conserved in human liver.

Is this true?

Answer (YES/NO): YES